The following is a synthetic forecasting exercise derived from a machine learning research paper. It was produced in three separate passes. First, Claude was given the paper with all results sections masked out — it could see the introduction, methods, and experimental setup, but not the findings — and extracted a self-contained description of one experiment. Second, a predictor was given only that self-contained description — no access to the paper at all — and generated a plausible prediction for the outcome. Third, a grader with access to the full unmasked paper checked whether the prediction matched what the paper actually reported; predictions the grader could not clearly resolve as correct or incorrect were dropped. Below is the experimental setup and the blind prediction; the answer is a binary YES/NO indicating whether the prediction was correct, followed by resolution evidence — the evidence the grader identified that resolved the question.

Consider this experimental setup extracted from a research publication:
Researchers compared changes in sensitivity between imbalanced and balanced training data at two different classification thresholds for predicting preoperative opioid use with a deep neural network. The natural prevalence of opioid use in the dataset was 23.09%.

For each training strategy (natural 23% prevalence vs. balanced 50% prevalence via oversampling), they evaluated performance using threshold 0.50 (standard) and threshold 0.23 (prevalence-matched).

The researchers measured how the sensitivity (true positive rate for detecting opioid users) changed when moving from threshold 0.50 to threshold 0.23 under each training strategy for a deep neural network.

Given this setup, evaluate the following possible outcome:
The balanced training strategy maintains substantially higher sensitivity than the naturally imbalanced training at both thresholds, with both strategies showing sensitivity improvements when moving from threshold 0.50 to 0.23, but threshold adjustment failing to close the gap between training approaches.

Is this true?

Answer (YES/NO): NO